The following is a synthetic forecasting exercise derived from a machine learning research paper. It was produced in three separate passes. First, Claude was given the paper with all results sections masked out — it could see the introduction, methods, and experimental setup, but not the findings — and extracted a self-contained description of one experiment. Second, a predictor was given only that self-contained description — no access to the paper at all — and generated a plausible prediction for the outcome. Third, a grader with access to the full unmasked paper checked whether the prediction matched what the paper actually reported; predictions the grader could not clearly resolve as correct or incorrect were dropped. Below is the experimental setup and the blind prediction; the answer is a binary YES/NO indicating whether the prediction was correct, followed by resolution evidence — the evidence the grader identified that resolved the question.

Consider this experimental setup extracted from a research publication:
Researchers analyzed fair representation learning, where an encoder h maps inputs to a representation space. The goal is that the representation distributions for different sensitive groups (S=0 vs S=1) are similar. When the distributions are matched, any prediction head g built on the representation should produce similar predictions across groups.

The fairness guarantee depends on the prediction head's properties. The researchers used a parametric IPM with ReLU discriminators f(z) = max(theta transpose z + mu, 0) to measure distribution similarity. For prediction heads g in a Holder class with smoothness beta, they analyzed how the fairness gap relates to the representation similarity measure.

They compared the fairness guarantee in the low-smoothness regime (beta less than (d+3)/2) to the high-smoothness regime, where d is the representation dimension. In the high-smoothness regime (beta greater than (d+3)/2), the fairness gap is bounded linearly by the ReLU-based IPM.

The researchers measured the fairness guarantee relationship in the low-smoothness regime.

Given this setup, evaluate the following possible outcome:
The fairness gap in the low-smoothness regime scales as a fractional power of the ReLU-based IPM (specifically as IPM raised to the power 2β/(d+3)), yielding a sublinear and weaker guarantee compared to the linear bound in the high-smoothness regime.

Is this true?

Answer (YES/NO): YES